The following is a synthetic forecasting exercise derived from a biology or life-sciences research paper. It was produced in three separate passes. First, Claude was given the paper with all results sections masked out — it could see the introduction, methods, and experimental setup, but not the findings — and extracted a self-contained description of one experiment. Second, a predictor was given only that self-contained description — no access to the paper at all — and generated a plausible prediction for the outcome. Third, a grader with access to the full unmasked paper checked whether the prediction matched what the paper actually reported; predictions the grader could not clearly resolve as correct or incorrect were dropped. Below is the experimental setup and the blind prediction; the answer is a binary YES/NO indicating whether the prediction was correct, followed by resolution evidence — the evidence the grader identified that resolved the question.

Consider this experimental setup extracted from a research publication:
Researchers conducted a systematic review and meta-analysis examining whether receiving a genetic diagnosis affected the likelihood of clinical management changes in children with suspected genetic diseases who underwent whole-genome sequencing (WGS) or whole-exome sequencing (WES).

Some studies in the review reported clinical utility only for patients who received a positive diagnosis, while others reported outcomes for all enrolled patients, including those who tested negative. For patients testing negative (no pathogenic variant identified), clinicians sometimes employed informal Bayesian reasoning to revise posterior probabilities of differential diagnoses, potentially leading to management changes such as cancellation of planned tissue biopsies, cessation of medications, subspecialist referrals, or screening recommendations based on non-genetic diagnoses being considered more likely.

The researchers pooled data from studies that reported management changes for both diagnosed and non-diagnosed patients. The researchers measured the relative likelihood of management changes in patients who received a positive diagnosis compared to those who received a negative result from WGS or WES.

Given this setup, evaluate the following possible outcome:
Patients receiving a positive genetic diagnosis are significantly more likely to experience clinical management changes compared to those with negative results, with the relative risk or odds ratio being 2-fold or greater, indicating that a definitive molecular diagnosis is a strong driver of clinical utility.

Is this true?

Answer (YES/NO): YES